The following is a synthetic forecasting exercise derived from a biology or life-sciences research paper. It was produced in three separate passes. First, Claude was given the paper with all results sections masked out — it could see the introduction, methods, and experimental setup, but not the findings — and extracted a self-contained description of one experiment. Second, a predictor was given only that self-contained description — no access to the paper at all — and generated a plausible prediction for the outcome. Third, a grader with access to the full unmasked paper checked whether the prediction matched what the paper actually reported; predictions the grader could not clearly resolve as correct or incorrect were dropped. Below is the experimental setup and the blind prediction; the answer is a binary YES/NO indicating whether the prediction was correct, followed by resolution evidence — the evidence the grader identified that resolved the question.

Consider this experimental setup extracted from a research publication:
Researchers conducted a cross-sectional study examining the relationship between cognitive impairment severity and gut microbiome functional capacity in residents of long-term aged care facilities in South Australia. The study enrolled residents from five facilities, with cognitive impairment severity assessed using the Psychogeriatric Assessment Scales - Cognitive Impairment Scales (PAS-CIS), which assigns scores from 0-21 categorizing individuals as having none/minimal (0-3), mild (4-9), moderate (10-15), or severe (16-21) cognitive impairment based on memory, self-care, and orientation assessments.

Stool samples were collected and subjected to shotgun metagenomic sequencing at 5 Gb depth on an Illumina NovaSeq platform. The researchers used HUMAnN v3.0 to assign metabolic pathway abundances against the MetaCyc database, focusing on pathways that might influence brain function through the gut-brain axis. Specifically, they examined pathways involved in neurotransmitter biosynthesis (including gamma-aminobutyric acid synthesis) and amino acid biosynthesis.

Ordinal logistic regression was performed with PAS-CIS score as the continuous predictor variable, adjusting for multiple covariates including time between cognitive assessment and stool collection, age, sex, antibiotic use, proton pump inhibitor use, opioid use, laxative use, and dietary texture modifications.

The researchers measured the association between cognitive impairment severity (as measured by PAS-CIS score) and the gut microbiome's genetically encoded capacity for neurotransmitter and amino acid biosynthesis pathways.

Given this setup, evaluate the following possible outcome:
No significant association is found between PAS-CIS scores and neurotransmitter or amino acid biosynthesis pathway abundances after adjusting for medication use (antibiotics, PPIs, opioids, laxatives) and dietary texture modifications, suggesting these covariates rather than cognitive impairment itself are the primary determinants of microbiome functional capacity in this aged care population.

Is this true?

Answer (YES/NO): NO